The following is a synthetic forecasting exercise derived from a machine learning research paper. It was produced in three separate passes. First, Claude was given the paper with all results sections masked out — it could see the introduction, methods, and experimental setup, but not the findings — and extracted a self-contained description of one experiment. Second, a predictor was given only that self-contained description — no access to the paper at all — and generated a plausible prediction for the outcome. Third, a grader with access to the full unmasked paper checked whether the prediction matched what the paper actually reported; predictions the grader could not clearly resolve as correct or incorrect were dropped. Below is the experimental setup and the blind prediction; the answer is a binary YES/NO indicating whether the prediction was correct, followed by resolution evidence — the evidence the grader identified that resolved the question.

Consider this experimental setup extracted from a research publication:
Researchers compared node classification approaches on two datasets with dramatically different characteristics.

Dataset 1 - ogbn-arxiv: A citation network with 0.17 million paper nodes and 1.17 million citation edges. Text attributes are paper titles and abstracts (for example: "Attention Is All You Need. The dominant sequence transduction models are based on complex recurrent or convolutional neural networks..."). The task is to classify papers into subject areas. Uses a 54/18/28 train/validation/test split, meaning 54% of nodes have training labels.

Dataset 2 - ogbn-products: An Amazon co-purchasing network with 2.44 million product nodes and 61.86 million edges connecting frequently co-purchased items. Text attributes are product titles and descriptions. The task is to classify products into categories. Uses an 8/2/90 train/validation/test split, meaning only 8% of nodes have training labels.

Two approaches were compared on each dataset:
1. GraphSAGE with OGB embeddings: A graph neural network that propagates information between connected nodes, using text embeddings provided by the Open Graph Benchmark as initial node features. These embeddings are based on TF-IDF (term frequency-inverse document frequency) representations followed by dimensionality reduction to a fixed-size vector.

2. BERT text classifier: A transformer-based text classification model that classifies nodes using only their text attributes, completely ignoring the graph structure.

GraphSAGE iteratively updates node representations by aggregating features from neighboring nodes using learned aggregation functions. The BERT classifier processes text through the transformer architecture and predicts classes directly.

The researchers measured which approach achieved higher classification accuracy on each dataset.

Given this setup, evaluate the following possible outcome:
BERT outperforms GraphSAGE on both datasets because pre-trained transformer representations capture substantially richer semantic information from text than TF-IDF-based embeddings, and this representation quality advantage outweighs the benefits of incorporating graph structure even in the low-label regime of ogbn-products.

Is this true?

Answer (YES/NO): NO